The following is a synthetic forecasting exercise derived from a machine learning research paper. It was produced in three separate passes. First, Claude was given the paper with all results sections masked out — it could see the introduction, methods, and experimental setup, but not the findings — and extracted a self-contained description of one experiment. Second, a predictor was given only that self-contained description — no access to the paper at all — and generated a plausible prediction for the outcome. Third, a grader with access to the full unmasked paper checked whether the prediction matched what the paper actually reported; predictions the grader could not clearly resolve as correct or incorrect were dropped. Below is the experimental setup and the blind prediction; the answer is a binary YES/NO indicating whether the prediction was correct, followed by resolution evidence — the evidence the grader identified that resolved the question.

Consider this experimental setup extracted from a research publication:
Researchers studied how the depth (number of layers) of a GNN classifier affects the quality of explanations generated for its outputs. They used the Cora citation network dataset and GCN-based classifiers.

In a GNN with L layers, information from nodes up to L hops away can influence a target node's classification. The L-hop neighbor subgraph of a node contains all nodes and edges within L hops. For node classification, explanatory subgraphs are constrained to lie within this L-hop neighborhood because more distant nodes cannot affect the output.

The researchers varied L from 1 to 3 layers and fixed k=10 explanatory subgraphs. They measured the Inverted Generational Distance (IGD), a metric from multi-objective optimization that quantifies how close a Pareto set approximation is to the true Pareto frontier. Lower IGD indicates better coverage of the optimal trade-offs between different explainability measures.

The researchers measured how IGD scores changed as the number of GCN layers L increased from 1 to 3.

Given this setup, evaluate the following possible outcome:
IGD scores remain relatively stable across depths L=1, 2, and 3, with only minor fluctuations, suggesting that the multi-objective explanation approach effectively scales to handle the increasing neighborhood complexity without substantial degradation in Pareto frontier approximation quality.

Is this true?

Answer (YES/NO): NO